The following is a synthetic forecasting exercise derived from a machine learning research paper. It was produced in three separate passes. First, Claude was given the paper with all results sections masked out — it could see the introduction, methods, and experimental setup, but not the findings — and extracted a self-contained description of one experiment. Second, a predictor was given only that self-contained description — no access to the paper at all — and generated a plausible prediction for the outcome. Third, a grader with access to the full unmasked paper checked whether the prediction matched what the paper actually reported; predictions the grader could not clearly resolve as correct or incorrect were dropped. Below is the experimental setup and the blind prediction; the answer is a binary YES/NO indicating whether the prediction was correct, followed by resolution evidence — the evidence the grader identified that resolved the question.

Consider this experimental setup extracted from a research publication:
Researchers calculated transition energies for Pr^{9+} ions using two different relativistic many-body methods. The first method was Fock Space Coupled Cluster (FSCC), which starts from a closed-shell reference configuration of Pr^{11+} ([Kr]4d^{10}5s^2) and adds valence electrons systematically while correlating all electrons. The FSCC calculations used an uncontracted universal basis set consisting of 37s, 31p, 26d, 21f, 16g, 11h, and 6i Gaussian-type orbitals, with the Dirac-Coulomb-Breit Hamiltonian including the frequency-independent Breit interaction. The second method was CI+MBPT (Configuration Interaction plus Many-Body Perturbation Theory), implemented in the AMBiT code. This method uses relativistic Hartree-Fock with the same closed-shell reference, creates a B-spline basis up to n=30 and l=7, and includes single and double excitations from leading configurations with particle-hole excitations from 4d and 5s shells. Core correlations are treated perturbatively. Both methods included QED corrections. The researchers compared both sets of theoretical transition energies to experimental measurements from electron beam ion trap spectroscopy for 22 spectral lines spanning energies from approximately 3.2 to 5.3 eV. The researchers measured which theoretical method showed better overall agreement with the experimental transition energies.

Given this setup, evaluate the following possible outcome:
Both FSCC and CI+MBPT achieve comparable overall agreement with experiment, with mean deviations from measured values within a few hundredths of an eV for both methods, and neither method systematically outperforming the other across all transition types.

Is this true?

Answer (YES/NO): NO